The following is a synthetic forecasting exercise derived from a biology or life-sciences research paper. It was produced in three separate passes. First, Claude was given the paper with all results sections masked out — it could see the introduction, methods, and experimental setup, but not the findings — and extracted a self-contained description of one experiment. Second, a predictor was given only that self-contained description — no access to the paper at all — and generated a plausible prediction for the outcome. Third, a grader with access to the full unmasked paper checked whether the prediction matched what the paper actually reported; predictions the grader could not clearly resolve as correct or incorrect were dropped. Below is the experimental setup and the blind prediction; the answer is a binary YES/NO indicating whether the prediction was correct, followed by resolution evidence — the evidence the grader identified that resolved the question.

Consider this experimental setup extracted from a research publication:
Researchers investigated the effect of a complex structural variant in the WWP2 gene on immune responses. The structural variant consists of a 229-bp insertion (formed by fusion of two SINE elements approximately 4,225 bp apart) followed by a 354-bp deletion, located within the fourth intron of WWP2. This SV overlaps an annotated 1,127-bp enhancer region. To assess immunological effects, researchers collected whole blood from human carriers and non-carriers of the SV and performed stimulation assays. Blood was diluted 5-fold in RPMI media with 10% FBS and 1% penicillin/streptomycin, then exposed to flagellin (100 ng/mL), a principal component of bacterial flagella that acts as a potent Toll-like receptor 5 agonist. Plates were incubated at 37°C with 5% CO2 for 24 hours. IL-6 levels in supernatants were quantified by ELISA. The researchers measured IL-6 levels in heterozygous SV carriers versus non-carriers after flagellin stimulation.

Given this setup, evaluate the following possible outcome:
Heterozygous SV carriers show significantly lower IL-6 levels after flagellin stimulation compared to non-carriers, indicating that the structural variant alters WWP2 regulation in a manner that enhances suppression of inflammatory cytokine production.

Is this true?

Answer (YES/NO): NO